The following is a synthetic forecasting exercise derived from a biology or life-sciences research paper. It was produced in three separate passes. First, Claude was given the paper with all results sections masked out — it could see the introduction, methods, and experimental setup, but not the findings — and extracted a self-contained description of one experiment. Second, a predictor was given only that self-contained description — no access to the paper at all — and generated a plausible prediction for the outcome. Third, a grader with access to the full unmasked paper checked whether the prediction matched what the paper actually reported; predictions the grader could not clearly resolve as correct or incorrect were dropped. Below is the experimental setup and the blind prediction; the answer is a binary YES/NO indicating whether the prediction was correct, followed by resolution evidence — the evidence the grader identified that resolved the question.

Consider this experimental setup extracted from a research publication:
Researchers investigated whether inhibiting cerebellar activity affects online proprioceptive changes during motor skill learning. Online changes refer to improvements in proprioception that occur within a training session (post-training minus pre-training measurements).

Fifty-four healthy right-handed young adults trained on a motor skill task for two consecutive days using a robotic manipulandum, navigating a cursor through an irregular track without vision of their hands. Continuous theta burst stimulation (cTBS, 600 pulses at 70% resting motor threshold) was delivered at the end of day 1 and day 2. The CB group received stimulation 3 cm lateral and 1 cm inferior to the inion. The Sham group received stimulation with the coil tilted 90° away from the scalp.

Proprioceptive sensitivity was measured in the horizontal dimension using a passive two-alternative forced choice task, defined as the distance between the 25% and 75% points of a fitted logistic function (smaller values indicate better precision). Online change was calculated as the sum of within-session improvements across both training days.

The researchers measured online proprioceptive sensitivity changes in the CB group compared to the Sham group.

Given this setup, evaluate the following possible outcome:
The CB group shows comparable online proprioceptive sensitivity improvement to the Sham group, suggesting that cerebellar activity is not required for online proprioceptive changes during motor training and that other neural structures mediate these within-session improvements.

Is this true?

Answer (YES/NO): YES